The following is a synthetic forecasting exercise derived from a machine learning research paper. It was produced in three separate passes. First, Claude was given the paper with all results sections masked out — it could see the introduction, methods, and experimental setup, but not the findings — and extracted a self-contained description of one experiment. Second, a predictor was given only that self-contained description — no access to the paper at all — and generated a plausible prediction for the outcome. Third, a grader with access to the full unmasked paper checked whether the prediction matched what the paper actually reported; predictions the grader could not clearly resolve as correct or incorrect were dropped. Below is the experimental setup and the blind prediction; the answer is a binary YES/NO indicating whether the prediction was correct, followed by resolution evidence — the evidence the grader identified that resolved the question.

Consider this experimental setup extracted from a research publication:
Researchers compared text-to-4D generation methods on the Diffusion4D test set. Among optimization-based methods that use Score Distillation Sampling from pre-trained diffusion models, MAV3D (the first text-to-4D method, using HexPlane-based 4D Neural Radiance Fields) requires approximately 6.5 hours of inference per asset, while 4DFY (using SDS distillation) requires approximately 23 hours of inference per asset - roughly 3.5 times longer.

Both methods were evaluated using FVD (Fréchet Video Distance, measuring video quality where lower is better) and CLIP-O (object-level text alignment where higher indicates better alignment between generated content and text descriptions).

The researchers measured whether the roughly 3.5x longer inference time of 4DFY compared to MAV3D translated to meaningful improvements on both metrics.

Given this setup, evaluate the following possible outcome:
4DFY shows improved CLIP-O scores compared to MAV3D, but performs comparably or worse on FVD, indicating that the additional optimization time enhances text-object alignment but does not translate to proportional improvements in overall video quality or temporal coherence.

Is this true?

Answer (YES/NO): NO